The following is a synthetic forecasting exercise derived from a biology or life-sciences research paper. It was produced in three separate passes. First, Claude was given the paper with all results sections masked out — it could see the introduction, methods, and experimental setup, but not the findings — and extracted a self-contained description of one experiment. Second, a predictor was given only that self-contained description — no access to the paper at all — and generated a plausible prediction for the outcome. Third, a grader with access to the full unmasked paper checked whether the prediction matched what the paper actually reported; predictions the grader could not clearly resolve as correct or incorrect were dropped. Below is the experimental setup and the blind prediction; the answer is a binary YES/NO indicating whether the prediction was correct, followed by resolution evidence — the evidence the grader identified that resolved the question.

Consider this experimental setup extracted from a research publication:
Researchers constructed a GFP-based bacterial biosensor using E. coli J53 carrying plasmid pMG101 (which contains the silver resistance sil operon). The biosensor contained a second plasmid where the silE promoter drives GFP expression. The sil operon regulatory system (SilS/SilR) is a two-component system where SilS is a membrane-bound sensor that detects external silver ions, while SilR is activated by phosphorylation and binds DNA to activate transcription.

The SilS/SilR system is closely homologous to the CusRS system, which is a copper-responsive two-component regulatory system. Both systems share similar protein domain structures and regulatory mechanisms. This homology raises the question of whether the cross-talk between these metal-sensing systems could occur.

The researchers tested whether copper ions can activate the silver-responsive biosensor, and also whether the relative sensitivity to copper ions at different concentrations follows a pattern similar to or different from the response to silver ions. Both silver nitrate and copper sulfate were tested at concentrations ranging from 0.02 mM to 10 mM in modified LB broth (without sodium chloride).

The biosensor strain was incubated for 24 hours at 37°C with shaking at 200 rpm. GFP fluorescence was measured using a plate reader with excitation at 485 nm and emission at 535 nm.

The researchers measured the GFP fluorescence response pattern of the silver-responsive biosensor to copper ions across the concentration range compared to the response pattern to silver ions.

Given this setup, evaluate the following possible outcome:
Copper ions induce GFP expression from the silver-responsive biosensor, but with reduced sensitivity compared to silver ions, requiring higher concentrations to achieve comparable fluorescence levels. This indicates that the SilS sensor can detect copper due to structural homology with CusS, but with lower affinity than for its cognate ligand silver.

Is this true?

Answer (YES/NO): NO